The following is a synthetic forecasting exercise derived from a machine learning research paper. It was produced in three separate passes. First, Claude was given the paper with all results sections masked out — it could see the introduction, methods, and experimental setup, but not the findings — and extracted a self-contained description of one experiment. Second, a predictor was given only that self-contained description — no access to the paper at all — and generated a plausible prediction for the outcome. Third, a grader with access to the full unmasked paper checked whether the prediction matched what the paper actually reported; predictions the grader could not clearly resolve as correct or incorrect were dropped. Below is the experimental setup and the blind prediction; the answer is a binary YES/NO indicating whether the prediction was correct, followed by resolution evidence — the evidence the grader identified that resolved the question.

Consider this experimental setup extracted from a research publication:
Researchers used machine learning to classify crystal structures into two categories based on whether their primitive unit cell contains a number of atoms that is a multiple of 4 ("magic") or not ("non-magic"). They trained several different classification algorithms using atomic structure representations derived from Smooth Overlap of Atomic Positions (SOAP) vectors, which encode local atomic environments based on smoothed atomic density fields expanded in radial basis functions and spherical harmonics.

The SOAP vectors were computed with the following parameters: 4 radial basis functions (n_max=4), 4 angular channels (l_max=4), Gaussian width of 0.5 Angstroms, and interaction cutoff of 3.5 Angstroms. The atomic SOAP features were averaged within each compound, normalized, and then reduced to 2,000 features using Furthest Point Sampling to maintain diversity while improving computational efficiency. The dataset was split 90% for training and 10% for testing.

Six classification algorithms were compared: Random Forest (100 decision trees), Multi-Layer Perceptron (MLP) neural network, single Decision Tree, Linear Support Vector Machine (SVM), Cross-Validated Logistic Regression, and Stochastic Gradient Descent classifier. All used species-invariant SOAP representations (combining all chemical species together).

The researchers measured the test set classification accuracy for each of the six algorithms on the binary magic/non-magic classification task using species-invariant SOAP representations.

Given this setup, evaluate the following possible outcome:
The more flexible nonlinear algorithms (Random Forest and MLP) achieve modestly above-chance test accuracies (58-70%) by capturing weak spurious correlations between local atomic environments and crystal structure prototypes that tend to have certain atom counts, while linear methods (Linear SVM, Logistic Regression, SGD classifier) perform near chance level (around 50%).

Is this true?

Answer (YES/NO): NO